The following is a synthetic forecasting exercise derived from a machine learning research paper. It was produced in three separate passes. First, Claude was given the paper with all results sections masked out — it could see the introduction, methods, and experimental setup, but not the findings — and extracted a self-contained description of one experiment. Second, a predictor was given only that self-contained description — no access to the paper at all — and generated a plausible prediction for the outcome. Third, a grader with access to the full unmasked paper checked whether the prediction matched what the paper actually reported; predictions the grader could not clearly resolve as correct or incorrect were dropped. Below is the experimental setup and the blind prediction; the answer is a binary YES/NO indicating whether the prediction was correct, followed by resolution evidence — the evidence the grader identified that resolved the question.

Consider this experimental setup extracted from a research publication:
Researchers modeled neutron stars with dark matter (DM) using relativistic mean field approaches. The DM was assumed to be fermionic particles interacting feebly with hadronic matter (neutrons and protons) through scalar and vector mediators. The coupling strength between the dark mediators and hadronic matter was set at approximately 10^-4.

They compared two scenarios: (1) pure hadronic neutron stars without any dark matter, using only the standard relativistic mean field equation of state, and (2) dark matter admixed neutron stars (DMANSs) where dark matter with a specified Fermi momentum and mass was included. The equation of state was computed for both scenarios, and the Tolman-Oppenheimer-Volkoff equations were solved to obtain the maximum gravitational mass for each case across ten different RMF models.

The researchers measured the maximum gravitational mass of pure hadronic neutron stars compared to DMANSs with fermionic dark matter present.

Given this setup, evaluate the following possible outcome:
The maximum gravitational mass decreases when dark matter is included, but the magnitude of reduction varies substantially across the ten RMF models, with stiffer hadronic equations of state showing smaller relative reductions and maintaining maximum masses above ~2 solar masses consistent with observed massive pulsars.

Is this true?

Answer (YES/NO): NO